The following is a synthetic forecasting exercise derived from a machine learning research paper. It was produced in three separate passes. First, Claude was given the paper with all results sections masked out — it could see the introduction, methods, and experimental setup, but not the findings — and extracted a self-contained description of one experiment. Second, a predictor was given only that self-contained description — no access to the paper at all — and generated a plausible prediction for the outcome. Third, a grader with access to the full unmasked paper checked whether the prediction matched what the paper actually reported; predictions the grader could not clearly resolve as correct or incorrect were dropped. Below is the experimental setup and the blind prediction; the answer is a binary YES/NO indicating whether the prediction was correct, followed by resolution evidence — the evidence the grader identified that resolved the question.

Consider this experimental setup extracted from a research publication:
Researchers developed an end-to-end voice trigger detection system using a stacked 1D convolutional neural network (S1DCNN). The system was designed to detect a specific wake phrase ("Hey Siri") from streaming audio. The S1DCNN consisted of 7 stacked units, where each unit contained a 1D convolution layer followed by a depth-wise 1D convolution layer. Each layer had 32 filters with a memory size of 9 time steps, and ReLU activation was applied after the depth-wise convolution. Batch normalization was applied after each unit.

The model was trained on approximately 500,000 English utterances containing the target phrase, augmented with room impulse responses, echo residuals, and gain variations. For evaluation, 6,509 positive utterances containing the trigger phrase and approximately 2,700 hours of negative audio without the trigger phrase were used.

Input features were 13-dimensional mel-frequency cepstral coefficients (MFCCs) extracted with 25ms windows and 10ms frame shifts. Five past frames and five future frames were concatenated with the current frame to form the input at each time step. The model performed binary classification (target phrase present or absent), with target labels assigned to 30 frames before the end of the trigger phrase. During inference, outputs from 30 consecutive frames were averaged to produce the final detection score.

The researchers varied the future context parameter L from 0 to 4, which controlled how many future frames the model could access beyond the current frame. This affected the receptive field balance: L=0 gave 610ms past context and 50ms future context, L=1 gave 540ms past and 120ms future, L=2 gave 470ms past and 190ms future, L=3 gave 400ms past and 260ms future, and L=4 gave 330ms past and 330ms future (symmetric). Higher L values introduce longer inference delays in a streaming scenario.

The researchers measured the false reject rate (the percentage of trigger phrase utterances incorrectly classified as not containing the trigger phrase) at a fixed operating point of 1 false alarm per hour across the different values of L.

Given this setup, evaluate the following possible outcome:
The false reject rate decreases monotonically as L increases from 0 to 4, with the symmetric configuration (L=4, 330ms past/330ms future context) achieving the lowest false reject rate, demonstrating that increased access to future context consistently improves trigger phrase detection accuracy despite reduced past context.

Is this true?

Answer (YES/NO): NO